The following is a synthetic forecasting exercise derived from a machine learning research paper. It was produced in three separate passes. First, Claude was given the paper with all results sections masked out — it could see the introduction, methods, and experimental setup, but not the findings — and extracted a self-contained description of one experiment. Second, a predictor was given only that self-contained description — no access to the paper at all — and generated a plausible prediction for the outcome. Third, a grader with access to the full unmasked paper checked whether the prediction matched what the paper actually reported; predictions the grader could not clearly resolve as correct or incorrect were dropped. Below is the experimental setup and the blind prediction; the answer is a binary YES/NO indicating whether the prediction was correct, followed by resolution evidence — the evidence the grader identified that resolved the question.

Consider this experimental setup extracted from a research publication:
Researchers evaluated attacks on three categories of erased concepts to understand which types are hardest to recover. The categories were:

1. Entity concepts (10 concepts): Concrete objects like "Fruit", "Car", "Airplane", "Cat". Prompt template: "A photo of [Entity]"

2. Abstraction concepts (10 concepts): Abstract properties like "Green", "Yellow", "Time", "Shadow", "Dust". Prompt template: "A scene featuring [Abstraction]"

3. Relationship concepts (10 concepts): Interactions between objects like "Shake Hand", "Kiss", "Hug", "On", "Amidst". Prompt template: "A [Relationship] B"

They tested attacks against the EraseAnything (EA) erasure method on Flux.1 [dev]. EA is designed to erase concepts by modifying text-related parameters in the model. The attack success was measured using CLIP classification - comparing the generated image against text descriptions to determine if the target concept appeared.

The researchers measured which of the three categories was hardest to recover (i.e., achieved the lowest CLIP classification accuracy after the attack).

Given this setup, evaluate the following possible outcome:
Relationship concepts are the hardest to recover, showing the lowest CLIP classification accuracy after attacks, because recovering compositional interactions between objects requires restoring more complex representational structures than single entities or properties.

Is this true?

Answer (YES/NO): NO